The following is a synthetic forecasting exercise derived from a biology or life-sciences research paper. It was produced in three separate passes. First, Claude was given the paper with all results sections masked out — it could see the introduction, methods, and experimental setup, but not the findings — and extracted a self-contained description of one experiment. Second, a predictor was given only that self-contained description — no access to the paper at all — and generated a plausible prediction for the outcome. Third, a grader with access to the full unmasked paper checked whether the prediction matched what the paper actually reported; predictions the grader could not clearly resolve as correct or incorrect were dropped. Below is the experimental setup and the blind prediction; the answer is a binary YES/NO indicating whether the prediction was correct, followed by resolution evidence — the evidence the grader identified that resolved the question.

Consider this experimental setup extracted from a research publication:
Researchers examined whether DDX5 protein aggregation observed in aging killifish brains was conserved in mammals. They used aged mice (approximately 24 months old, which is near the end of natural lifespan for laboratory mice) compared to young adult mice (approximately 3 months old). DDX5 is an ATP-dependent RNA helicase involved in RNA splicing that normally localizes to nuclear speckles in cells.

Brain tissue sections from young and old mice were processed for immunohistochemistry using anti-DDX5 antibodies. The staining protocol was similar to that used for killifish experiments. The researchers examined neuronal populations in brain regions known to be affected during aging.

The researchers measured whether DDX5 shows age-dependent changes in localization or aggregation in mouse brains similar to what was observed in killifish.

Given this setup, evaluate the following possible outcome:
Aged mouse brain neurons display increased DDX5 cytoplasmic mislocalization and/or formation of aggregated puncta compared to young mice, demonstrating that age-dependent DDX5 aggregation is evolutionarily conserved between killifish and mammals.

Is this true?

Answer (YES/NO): YES